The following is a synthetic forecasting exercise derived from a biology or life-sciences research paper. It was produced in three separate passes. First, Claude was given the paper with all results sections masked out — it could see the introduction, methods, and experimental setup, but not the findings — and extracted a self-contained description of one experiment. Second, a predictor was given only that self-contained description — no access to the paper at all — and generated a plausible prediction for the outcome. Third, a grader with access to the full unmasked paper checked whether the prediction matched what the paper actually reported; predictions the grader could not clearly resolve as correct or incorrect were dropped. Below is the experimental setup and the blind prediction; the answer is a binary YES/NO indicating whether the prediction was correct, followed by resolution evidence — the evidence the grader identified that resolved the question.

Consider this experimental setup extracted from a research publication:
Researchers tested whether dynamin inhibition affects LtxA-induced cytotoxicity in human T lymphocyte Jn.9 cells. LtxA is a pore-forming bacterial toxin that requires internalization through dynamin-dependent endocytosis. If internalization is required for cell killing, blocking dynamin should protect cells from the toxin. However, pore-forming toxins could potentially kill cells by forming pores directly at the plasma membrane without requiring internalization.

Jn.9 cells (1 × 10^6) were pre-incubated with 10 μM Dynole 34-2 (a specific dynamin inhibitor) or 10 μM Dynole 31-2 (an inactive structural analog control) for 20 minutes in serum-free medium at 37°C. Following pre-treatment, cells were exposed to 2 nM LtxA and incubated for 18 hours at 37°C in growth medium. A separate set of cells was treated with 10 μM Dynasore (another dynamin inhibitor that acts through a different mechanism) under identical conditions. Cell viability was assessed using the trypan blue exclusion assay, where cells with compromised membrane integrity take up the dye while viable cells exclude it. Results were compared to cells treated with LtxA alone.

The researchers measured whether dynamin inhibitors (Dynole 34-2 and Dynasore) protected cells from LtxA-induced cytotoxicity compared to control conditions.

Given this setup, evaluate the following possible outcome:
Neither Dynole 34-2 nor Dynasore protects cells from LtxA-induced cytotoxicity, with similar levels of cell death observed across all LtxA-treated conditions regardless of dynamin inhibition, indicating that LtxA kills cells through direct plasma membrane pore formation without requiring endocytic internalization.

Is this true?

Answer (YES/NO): NO